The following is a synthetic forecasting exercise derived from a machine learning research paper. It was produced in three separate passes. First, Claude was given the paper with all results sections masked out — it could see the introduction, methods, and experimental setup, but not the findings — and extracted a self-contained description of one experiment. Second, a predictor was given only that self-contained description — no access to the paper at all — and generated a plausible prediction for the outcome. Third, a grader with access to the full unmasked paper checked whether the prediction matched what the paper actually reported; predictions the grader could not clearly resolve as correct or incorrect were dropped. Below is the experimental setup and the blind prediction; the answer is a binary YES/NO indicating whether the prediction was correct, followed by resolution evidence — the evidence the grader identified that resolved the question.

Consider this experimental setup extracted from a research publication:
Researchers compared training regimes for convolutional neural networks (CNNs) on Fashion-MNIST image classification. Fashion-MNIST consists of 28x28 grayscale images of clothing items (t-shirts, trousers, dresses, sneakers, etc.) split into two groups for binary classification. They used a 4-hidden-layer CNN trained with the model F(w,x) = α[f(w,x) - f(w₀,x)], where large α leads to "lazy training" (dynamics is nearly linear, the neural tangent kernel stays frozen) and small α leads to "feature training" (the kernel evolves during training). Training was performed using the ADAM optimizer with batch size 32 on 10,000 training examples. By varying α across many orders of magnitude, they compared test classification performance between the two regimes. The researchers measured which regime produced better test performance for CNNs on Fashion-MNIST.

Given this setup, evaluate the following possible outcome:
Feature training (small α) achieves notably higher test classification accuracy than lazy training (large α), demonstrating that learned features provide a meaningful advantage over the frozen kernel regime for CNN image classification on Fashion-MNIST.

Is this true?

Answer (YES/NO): NO